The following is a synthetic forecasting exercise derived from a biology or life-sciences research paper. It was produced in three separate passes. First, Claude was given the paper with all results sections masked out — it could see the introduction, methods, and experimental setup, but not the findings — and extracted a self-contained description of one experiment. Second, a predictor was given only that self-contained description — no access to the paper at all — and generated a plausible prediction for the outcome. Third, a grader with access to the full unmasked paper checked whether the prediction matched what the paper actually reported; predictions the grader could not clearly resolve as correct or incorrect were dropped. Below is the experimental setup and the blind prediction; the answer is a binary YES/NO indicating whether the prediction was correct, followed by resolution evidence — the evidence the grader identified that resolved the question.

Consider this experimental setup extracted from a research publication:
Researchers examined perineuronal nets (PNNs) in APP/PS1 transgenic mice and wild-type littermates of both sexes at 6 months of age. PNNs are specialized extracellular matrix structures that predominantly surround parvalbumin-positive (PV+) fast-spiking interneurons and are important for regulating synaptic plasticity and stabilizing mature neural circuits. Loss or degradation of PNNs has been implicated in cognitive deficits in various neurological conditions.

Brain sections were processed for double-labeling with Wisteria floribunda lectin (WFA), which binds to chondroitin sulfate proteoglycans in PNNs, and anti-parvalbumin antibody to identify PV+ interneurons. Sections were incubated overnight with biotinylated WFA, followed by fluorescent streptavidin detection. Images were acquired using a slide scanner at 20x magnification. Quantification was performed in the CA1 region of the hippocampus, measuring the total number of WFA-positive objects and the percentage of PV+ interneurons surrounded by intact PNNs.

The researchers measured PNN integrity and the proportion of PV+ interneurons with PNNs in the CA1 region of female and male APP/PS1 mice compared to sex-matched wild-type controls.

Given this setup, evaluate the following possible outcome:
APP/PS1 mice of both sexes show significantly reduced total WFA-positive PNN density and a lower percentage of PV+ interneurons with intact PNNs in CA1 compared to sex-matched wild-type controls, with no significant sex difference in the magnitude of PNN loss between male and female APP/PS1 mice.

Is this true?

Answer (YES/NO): NO